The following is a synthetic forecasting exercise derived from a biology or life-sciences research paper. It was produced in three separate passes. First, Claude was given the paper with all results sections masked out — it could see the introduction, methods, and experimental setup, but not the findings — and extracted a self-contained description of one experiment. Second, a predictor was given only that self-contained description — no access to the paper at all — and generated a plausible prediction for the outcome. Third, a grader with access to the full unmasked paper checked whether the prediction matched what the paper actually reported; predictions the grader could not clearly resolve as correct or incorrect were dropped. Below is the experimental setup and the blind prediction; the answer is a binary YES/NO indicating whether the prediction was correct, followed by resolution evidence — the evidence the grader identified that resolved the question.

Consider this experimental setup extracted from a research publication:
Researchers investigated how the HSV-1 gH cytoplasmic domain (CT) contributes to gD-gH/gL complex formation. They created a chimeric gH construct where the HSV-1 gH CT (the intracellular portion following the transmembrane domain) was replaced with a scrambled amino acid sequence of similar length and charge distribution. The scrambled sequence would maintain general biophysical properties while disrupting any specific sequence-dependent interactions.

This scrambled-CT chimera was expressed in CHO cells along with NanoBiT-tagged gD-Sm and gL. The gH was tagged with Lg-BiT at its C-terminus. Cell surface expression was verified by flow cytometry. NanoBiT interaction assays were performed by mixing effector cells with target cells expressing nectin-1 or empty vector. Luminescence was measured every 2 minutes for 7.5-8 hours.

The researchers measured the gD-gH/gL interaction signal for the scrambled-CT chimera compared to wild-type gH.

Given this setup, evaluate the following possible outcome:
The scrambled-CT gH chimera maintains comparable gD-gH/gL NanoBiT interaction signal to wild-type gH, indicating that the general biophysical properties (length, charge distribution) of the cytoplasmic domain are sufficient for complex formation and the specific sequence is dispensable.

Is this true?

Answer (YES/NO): YES